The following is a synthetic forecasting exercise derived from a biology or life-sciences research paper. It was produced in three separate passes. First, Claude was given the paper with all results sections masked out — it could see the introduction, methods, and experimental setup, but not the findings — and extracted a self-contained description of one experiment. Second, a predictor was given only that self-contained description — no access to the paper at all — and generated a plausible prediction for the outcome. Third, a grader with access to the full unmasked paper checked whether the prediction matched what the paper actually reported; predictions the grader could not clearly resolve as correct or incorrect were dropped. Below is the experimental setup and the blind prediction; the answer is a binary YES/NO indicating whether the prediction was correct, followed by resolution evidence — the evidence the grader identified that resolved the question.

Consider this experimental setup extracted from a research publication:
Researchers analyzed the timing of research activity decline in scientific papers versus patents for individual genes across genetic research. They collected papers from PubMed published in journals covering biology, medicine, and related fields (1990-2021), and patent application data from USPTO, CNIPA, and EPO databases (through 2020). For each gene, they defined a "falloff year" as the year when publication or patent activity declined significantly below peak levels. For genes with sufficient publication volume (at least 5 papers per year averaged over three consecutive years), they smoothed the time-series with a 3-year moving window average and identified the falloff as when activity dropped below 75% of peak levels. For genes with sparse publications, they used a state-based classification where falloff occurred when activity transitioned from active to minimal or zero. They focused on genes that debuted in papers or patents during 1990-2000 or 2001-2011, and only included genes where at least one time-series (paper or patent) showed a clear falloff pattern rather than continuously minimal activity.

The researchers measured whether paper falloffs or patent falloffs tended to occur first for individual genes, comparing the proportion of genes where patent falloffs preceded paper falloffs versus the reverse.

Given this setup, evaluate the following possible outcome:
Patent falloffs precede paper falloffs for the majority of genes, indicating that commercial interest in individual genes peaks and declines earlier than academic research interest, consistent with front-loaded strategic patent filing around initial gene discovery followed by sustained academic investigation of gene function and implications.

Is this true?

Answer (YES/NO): YES